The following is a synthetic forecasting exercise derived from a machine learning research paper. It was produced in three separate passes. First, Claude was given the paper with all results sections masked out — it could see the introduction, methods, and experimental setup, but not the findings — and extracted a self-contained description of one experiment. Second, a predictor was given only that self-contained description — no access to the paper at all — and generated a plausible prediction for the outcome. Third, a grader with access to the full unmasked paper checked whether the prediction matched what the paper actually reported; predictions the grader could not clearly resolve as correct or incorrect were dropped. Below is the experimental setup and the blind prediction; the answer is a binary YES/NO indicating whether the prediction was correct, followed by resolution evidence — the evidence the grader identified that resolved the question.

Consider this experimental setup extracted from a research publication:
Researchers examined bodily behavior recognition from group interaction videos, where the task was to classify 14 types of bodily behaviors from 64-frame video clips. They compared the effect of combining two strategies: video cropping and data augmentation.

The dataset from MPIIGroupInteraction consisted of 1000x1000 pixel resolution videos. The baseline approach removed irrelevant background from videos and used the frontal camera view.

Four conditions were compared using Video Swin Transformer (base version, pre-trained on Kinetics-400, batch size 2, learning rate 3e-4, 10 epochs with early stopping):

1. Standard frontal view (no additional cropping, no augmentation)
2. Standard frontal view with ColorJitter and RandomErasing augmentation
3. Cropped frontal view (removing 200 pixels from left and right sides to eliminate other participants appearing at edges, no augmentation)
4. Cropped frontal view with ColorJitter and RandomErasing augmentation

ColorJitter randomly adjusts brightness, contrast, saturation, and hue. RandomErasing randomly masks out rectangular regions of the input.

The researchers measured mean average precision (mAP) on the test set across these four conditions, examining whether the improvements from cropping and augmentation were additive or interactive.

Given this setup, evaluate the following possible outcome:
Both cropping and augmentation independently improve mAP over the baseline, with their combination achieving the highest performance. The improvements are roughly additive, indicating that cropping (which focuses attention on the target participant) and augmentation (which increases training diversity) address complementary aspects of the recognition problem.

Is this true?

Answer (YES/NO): NO